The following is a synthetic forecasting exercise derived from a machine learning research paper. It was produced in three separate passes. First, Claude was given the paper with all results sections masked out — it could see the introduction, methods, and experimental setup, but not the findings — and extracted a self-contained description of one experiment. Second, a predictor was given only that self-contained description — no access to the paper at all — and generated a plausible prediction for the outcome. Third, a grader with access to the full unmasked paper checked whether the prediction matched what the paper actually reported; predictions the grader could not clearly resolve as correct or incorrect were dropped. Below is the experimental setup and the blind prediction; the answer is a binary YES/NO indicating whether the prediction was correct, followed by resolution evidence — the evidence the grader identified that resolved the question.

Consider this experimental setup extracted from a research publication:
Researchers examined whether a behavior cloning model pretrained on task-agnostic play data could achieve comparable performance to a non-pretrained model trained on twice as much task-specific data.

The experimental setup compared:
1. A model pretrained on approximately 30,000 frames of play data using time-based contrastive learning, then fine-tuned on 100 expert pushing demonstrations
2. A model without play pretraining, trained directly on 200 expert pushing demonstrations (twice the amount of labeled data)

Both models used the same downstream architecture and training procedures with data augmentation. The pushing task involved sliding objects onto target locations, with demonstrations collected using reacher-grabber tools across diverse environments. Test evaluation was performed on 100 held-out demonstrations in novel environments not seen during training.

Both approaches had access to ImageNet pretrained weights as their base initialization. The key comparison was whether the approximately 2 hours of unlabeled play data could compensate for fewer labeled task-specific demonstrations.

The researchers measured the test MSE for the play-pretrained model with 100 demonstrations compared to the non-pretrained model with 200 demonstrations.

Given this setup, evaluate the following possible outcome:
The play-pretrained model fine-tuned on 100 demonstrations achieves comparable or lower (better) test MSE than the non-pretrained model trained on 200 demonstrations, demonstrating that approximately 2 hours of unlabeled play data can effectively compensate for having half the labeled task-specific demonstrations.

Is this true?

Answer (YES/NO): YES